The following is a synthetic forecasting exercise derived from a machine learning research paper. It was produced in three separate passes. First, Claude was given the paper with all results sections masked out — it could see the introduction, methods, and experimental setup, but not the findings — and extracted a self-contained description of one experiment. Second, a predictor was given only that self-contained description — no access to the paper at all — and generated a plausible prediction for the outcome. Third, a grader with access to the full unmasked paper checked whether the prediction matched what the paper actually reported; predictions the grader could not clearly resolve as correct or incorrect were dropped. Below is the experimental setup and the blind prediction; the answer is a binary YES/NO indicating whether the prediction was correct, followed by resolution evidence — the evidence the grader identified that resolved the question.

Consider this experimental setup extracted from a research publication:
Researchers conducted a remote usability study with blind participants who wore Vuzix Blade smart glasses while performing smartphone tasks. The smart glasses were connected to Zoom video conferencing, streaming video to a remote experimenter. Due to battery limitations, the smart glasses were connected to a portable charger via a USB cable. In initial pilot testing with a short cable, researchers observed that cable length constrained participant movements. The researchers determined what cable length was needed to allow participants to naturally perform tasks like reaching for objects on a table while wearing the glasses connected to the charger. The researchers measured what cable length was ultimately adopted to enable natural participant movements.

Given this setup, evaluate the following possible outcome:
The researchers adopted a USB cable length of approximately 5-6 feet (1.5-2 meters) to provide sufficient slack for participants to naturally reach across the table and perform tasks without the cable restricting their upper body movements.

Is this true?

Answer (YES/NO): NO